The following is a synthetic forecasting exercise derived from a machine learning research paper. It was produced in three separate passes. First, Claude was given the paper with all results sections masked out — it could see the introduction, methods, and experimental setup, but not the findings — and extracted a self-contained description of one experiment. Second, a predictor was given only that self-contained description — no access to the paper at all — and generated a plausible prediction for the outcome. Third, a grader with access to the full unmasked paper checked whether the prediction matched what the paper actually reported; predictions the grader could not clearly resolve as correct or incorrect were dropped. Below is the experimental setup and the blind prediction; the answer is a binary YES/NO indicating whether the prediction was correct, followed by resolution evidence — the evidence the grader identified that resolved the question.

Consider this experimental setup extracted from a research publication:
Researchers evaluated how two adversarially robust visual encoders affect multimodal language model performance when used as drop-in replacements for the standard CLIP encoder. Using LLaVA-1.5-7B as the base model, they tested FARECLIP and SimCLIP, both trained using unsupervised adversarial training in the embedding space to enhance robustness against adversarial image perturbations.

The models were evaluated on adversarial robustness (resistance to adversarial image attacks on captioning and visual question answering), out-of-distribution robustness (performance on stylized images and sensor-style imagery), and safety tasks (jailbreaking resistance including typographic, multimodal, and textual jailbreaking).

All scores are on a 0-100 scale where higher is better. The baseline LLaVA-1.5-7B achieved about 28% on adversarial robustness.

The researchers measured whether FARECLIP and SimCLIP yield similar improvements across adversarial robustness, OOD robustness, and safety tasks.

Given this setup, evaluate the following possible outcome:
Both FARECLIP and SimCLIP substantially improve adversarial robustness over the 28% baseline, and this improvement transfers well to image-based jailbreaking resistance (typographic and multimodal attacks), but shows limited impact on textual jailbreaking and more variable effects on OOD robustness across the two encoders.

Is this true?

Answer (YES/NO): NO